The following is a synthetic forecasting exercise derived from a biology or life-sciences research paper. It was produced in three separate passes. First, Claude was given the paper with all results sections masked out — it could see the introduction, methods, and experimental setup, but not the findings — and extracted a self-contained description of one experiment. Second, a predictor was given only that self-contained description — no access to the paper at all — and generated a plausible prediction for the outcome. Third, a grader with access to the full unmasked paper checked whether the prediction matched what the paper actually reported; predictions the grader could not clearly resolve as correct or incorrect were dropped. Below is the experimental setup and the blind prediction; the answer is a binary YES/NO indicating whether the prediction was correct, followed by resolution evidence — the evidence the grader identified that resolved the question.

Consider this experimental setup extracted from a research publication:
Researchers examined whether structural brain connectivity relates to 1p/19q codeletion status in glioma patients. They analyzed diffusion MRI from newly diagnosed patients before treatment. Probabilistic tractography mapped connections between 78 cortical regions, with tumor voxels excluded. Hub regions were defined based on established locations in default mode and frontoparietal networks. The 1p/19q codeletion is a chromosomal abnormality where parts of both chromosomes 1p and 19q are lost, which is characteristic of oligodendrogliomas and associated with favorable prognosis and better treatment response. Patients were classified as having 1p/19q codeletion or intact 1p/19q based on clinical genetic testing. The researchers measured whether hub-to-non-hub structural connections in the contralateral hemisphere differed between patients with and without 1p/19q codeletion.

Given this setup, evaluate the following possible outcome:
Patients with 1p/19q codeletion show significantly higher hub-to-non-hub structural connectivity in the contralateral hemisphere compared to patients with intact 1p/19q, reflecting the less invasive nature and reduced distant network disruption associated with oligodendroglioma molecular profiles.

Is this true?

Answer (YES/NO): NO